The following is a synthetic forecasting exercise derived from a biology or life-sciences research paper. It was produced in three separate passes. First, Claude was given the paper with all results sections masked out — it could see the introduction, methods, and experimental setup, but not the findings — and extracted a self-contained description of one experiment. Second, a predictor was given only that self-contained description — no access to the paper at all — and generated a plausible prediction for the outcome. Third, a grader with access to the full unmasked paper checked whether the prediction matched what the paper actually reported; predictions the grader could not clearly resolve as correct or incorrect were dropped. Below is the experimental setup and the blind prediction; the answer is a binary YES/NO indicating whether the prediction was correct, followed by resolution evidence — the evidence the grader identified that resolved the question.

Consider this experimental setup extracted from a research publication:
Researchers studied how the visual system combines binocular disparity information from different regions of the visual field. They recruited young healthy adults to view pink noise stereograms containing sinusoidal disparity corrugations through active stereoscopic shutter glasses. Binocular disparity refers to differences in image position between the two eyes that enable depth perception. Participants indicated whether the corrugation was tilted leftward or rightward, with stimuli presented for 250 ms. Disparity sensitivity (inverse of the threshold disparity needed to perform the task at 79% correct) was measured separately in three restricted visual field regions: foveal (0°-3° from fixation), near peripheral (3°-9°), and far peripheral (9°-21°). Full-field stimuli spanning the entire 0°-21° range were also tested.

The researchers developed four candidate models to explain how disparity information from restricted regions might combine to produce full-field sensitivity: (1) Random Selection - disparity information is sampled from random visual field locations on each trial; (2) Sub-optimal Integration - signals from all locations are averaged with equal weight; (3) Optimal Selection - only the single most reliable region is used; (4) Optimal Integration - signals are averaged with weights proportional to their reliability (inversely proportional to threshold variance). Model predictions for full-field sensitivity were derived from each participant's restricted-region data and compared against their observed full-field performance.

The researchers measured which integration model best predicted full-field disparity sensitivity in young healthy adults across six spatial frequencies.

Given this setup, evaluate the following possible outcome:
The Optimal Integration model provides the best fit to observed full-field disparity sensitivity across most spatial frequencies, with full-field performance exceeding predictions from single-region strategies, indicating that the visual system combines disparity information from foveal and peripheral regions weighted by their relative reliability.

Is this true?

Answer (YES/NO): NO